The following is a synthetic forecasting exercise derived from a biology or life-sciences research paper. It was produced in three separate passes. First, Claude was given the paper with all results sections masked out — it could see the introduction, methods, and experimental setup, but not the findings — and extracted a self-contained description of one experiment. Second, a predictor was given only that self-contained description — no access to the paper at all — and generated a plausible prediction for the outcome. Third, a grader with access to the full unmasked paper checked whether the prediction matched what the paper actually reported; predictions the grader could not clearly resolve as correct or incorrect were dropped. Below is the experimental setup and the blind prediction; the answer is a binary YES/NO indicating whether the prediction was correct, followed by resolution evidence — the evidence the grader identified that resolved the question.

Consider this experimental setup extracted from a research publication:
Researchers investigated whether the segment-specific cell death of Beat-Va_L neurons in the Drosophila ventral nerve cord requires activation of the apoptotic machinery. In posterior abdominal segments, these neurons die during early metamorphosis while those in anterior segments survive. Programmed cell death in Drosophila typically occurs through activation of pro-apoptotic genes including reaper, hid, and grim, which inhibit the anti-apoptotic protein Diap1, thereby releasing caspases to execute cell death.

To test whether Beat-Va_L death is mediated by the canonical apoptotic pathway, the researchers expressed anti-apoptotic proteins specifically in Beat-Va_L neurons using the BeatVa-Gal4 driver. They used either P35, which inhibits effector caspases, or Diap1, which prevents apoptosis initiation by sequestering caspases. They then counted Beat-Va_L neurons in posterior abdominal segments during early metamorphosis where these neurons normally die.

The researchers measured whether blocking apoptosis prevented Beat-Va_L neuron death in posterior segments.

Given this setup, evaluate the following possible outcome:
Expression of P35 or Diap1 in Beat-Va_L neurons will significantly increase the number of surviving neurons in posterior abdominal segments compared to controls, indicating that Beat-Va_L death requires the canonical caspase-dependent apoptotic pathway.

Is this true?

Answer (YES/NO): YES